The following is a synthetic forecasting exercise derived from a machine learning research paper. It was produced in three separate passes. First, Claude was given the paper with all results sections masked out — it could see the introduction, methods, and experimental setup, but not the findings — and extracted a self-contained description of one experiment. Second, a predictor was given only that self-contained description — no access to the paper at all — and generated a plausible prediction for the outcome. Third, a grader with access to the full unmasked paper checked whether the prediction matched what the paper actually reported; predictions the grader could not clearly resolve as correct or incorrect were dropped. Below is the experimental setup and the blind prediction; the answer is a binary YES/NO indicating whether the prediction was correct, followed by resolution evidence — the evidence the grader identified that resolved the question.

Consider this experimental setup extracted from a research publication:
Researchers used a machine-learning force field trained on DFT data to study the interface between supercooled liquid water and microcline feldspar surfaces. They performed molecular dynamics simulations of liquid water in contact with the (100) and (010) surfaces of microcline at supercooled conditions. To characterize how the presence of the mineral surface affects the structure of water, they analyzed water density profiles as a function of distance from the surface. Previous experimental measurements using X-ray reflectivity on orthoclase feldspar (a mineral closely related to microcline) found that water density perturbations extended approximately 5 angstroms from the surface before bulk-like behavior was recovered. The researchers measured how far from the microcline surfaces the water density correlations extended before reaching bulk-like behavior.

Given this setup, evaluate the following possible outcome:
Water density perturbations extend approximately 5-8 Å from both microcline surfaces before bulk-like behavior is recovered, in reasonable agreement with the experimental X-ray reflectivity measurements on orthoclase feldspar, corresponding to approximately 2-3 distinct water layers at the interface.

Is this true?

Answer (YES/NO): NO